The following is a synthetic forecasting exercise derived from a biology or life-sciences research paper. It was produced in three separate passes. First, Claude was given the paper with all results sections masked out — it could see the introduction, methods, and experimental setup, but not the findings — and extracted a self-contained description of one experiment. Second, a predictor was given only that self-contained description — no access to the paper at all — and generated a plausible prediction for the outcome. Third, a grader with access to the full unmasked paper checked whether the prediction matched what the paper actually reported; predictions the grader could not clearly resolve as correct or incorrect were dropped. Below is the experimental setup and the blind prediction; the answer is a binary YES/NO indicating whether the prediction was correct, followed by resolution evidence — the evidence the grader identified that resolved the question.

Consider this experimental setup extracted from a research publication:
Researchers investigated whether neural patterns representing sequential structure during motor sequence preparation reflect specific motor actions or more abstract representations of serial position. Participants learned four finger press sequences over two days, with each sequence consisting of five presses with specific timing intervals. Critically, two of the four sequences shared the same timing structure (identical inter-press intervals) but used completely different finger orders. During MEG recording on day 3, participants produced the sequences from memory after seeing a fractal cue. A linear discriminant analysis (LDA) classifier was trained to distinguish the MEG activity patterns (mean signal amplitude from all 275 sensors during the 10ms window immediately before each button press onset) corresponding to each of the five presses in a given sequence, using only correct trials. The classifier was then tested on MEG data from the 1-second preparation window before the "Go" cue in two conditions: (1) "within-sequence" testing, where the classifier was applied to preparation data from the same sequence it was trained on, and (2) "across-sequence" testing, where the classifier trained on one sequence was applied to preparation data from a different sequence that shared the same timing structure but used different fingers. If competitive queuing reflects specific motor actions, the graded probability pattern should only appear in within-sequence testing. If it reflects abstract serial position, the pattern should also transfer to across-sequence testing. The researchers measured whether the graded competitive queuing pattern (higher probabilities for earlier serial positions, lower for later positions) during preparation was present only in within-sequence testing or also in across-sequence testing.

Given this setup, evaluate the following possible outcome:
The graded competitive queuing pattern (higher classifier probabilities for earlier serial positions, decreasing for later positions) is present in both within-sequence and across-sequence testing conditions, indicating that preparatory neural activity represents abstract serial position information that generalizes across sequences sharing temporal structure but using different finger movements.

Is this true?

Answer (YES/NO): YES